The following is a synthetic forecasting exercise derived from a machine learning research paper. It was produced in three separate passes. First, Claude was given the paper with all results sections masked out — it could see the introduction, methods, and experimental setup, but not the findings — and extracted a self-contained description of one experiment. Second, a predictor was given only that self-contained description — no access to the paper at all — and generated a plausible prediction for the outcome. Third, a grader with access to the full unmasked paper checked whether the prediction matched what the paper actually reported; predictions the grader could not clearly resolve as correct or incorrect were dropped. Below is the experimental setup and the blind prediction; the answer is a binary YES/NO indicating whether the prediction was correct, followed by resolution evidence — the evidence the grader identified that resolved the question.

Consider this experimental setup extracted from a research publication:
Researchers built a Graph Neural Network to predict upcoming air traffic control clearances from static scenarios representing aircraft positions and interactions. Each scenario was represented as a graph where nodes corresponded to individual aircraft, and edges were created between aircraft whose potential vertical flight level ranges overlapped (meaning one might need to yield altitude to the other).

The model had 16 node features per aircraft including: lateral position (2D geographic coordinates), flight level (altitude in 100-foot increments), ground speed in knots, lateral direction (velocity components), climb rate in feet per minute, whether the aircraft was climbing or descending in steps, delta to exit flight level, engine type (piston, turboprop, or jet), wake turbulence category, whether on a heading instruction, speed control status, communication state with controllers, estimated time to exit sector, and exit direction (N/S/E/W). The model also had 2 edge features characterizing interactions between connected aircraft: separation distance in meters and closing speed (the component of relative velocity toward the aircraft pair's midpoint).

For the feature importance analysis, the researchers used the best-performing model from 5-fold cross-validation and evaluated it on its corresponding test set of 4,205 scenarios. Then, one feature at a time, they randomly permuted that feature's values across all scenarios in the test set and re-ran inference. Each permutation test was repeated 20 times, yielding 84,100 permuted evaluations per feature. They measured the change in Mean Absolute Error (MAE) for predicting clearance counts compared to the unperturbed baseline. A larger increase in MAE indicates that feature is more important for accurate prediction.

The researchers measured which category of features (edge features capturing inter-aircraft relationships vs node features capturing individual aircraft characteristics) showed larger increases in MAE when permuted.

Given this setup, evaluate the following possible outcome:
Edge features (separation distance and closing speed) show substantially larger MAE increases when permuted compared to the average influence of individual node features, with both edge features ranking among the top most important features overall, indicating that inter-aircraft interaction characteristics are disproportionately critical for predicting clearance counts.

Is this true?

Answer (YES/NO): NO